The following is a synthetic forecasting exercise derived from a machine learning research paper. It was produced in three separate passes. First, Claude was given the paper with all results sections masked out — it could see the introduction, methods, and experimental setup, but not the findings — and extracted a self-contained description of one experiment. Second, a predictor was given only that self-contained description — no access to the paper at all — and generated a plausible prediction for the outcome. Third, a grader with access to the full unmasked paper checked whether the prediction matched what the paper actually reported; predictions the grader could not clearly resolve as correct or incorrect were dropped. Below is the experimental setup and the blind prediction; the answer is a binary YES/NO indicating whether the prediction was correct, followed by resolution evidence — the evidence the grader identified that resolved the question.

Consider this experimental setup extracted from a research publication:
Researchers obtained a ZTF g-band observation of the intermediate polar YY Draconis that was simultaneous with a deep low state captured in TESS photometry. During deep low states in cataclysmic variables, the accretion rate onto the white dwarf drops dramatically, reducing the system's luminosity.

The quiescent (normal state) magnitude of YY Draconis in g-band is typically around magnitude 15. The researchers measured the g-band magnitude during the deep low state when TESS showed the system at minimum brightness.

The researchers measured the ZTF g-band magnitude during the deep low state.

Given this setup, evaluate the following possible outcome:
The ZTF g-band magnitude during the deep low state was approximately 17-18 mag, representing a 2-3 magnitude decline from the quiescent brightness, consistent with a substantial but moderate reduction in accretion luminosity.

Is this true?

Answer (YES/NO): NO